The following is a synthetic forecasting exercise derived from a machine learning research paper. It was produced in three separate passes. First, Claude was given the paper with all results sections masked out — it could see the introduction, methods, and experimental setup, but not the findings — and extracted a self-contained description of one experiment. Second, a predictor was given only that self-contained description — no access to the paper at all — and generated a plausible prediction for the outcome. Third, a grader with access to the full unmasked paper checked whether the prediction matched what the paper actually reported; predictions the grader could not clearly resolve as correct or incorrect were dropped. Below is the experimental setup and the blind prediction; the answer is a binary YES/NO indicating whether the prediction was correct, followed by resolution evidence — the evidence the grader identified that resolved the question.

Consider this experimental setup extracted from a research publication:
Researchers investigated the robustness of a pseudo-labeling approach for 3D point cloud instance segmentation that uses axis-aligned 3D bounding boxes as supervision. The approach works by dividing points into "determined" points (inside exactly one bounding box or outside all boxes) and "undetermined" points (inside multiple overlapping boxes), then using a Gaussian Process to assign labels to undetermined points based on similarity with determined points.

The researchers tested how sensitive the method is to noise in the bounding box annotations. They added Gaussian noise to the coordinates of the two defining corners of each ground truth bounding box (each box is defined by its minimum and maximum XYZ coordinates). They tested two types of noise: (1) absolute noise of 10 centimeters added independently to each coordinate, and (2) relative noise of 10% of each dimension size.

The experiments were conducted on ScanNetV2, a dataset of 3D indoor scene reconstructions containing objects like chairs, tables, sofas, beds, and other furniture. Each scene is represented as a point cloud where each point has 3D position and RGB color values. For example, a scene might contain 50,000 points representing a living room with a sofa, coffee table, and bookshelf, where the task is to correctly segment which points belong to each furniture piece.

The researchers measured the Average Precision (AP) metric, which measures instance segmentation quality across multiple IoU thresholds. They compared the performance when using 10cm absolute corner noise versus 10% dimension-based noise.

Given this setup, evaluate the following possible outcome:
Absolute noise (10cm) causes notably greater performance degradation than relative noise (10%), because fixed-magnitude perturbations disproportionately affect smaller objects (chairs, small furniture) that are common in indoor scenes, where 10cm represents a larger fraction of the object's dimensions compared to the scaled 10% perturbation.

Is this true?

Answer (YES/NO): NO